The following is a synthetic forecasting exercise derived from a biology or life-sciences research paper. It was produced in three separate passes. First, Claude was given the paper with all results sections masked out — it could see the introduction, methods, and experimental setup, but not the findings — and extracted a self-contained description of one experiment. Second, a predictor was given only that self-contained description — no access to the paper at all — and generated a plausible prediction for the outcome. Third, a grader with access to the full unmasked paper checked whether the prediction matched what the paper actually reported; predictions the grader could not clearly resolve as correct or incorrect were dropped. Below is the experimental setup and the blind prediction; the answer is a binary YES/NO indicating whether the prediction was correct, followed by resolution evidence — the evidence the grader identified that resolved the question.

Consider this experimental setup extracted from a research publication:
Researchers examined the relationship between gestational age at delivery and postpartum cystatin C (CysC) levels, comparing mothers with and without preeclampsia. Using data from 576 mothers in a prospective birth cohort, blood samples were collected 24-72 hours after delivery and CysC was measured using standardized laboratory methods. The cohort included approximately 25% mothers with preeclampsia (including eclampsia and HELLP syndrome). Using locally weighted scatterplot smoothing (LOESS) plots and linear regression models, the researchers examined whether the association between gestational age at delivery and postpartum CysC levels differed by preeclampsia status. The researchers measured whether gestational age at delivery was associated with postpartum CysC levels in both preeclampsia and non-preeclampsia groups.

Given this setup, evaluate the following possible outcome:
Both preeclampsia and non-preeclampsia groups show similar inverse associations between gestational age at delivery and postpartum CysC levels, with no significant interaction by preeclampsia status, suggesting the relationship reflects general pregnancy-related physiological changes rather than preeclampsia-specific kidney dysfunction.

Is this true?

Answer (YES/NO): NO